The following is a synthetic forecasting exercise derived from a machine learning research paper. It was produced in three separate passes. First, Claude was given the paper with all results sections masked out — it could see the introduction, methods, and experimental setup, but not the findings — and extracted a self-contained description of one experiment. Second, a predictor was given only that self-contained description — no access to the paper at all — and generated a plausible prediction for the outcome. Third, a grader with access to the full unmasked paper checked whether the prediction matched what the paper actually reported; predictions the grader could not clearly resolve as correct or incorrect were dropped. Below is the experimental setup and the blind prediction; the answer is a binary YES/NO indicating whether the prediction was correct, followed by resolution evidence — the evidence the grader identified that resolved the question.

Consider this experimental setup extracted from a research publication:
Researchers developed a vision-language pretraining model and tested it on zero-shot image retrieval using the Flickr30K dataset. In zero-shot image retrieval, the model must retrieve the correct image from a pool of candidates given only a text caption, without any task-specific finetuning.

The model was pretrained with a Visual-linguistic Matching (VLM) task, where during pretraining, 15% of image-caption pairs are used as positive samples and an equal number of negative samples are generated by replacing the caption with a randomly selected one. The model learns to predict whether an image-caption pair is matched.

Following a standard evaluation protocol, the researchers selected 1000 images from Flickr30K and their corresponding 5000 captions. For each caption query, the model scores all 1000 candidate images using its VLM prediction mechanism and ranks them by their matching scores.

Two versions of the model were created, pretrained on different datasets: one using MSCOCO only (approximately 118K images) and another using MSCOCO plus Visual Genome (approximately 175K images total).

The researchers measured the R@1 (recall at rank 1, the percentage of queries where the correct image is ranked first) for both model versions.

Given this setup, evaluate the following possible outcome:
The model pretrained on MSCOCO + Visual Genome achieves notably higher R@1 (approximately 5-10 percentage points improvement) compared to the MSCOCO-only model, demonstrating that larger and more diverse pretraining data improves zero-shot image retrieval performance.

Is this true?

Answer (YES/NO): YES